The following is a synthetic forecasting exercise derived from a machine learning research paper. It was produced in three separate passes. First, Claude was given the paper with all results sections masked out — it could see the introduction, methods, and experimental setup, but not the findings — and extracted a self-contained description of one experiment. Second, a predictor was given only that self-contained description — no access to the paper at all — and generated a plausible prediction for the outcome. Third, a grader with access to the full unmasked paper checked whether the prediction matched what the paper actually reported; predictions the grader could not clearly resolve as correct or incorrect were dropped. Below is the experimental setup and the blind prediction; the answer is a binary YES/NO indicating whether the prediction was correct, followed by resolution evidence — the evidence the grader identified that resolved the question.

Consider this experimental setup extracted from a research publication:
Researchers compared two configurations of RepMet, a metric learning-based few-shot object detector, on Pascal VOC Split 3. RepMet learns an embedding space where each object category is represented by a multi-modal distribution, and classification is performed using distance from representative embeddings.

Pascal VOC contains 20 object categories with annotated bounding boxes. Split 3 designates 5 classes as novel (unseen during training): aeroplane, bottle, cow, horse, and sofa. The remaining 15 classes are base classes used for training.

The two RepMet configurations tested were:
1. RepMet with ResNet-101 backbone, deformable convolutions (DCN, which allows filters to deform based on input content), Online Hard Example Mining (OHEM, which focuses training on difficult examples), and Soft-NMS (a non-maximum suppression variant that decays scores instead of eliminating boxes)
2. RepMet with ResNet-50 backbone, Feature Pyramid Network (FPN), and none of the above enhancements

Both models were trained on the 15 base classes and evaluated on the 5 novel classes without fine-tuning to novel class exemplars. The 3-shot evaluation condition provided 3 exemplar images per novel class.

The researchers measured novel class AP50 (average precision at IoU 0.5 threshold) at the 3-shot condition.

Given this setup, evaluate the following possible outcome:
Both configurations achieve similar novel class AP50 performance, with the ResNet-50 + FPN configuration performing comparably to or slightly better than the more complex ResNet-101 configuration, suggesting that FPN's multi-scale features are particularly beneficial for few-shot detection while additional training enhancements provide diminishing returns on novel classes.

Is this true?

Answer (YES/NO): NO